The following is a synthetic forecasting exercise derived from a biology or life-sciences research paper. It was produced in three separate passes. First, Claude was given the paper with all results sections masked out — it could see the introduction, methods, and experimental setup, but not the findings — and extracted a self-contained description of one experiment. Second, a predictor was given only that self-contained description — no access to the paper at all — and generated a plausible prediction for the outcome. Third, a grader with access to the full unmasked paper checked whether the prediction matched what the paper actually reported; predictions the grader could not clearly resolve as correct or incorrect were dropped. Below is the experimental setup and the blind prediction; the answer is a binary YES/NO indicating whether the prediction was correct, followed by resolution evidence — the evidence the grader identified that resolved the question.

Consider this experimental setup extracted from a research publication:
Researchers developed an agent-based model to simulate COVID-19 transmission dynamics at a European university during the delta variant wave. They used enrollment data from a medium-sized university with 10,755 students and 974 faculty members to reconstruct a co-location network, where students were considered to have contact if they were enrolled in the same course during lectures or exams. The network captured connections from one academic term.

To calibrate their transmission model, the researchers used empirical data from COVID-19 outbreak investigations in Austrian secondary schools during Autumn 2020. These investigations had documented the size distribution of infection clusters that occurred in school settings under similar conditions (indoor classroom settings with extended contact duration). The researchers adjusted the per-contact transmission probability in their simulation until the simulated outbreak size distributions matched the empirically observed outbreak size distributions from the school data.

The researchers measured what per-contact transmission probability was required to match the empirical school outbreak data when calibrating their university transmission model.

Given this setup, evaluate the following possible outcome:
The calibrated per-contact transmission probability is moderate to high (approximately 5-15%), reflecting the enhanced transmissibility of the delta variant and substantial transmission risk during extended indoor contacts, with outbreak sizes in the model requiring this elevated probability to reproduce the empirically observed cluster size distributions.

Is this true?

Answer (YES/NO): NO